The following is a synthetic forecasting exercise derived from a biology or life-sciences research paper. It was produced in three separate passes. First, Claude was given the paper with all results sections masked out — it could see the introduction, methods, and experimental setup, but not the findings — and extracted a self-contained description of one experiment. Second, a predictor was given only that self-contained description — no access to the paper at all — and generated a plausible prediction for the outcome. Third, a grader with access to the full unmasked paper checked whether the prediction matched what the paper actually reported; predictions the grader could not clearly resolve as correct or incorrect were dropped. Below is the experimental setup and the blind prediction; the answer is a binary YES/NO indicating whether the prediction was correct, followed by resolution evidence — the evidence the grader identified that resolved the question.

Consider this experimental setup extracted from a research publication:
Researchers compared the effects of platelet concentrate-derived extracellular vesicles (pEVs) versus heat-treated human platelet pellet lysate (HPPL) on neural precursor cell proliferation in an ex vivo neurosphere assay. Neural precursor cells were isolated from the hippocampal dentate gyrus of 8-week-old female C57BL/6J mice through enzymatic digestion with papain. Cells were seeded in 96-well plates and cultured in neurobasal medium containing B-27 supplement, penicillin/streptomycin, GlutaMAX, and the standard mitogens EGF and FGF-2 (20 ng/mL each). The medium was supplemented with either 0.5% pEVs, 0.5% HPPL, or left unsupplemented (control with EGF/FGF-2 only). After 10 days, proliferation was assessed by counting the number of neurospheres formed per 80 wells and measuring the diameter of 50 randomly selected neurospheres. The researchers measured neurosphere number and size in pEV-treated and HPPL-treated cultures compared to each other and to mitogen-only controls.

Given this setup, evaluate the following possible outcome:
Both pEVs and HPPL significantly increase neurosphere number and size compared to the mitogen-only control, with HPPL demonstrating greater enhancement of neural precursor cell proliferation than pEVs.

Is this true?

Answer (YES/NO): NO